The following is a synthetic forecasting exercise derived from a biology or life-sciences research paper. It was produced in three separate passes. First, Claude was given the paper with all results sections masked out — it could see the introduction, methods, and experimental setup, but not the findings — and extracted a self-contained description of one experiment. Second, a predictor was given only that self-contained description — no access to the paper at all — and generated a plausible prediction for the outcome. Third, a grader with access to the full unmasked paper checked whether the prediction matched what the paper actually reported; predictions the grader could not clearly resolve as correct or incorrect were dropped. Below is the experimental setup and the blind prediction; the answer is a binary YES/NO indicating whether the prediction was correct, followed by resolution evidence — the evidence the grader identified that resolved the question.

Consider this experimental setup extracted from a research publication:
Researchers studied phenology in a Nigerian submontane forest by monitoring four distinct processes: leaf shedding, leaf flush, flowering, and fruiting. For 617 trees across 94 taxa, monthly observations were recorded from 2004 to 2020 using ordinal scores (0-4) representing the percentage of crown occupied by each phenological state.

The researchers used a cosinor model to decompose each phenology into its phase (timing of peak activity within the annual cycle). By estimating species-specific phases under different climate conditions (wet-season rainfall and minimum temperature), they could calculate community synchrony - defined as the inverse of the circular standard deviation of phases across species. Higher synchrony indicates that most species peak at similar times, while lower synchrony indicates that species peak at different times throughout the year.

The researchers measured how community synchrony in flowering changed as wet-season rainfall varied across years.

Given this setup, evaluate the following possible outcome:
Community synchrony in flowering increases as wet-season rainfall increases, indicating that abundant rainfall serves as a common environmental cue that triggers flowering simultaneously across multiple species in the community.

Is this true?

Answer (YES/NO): NO